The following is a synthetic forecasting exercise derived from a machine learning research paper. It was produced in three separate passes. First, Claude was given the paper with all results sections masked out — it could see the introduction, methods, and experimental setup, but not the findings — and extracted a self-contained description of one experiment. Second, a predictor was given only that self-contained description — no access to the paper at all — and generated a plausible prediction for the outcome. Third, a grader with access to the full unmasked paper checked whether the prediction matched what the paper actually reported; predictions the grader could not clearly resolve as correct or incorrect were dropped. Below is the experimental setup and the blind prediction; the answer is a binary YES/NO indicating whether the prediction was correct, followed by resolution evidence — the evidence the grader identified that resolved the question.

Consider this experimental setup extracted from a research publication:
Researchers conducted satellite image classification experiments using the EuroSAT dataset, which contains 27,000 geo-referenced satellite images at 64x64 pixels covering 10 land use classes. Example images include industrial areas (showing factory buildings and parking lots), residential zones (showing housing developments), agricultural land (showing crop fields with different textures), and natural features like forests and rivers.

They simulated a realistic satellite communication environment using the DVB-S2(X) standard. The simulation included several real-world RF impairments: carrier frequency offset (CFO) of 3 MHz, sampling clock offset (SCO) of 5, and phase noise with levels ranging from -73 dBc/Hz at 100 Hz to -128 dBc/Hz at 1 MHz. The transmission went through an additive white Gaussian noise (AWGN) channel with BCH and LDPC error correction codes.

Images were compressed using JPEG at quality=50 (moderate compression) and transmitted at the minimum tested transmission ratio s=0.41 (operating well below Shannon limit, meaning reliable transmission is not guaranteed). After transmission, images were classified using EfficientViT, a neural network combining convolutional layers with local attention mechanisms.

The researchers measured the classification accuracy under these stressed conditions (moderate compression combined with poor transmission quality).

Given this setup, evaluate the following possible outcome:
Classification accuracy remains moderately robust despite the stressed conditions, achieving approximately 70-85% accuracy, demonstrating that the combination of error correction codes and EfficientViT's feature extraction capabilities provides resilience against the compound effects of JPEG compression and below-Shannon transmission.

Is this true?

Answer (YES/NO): NO